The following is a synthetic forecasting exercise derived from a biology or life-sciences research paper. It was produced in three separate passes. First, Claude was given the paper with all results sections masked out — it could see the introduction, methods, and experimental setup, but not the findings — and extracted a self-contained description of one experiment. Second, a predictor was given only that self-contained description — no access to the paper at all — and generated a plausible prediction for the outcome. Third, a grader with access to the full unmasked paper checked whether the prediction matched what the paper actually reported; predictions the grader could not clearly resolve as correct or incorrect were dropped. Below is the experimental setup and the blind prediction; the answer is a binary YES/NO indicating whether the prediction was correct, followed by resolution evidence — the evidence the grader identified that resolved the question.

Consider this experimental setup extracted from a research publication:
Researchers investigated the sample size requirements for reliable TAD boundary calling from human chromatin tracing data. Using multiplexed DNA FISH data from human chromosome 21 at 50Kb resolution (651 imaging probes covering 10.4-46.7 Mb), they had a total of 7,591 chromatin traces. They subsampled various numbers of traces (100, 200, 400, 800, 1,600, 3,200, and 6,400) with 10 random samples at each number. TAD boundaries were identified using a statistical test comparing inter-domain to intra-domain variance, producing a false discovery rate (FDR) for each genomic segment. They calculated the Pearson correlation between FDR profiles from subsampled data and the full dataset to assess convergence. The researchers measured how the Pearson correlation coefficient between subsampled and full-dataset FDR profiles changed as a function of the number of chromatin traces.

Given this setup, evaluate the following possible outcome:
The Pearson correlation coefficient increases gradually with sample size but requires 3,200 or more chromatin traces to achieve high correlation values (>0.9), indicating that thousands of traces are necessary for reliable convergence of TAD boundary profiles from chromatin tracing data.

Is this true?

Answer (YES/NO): NO